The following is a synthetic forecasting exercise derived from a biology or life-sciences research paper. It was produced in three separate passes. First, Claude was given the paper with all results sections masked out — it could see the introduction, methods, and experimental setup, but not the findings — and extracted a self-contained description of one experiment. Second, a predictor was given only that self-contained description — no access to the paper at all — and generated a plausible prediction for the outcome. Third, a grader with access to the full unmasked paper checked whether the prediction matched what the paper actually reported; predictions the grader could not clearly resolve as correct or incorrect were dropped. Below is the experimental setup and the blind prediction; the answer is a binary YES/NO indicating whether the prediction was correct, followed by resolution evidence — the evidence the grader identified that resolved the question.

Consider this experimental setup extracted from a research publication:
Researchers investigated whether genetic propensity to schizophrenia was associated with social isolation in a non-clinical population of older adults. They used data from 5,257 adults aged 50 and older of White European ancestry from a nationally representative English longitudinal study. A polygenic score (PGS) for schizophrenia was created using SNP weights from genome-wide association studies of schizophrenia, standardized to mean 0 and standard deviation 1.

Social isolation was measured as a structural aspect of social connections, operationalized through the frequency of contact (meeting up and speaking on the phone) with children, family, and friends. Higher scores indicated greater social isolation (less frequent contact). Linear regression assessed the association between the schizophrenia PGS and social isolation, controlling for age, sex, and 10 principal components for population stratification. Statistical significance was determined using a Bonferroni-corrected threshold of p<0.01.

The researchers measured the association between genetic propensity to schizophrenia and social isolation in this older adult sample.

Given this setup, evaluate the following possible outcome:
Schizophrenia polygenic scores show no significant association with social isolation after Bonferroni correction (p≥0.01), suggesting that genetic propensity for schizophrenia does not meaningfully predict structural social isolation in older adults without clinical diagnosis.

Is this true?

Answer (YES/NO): YES